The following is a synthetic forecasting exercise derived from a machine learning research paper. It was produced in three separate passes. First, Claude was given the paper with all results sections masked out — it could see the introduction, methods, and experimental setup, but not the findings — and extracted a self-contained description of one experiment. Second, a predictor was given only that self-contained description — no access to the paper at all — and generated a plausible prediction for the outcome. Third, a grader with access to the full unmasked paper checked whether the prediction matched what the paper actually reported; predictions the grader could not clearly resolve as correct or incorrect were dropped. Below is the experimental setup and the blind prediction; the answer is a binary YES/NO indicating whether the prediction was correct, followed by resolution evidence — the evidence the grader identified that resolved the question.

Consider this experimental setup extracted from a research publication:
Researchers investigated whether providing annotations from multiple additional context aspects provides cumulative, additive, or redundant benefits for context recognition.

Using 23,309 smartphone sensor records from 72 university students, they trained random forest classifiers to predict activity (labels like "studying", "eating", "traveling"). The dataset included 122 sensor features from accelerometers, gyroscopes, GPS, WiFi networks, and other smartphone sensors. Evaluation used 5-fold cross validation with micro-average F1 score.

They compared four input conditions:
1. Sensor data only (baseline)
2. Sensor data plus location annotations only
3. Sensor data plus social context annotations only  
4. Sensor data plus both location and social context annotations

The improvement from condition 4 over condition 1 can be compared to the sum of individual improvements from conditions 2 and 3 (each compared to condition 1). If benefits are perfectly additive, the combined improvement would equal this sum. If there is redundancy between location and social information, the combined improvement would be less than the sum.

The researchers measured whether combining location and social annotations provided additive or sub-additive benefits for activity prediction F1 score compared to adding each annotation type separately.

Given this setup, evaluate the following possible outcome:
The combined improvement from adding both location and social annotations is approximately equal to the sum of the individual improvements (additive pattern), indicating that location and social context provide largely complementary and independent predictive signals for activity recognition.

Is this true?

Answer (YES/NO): YES